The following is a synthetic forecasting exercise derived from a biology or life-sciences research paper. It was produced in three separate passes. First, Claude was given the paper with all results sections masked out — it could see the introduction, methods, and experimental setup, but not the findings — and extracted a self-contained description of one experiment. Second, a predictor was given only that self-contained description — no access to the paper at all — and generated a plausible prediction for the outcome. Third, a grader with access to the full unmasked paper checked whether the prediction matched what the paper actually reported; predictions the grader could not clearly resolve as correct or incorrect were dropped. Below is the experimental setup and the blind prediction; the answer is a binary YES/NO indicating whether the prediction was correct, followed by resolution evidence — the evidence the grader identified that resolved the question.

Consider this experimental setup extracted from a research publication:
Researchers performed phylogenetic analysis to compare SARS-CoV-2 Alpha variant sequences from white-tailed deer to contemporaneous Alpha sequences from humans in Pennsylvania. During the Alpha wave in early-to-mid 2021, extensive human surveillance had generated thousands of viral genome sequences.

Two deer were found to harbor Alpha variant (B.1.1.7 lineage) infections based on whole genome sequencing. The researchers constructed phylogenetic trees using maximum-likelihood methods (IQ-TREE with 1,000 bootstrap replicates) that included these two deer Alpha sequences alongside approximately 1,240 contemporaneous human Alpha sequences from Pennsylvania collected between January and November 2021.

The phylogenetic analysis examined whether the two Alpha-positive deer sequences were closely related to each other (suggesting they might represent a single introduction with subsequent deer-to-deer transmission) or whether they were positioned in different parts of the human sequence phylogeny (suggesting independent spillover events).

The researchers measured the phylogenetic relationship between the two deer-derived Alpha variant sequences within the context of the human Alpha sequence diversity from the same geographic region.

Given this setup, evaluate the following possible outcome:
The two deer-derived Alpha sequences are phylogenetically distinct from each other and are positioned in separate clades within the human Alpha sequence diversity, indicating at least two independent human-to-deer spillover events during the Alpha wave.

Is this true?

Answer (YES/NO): YES